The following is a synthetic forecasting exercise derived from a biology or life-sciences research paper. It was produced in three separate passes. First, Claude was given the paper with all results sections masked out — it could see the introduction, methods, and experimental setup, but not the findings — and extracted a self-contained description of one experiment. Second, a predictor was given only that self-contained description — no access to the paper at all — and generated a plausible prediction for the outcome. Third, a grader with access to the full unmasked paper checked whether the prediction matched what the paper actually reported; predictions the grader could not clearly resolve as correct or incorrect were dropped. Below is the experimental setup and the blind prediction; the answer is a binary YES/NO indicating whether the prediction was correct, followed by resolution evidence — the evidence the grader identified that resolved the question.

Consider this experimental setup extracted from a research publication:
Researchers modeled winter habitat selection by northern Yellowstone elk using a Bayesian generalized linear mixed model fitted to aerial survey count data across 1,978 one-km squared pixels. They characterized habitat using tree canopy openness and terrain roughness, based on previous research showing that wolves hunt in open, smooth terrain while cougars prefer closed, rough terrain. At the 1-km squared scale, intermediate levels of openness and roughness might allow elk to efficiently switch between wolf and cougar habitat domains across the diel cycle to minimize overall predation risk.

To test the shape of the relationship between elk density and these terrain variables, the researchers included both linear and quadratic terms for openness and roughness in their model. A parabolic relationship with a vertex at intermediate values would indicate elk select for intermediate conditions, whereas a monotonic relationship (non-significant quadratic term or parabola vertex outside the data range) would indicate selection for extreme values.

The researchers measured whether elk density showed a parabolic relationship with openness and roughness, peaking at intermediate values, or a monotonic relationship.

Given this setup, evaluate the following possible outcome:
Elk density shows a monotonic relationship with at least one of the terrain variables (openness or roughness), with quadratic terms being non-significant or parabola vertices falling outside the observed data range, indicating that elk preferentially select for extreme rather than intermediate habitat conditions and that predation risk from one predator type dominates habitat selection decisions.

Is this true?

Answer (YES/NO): YES